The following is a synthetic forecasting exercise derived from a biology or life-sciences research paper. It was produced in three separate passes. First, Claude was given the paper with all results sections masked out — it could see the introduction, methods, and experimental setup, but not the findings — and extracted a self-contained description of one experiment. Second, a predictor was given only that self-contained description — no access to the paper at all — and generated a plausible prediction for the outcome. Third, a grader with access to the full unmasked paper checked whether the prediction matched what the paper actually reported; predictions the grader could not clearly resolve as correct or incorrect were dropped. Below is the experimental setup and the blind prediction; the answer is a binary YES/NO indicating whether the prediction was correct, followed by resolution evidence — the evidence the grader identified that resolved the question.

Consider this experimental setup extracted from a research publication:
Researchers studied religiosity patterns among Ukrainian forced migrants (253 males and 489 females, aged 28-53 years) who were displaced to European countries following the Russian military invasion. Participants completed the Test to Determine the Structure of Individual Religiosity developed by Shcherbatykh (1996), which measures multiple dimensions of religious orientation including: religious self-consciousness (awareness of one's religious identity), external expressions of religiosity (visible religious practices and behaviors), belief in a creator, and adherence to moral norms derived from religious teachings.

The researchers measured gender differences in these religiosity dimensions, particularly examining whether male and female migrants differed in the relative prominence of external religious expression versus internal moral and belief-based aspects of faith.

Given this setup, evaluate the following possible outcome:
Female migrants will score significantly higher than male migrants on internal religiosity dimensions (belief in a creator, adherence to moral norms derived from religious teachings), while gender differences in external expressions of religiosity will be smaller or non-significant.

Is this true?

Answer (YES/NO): NO